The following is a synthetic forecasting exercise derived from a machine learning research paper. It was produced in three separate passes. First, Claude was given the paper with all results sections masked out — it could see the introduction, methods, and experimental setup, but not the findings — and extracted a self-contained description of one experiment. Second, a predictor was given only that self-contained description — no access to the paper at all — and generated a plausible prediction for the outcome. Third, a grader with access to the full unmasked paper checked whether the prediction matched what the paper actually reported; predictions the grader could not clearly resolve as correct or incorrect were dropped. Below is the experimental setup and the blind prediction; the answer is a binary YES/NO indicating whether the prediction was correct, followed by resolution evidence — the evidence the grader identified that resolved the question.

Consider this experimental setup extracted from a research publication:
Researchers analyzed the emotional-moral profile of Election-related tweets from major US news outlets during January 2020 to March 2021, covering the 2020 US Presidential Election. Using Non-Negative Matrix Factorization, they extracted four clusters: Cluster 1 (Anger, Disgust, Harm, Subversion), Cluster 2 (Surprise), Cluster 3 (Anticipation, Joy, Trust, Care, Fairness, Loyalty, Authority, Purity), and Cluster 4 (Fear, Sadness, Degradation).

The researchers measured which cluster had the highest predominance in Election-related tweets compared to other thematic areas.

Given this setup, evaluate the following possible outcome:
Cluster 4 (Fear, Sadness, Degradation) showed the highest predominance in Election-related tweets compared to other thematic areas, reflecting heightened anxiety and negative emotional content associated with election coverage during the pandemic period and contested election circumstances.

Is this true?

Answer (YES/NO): NO